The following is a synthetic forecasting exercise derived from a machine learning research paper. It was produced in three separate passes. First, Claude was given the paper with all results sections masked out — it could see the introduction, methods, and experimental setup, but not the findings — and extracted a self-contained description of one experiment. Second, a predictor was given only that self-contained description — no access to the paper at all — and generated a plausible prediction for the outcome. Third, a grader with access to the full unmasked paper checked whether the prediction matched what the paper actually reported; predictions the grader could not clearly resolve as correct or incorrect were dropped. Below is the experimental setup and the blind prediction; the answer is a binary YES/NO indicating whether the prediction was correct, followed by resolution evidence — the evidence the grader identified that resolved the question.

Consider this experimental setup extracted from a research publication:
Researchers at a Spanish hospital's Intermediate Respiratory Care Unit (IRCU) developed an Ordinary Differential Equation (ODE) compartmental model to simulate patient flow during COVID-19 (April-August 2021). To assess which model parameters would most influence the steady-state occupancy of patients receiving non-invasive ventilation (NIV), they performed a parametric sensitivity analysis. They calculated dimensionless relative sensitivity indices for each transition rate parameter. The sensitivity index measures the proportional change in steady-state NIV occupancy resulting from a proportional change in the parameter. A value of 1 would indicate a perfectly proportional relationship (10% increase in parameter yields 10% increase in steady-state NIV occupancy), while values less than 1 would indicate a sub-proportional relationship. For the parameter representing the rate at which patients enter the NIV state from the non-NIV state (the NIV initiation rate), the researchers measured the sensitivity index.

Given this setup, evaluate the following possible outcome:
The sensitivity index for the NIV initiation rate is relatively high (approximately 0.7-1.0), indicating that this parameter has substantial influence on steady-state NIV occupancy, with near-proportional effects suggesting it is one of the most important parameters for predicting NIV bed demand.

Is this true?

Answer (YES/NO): YES